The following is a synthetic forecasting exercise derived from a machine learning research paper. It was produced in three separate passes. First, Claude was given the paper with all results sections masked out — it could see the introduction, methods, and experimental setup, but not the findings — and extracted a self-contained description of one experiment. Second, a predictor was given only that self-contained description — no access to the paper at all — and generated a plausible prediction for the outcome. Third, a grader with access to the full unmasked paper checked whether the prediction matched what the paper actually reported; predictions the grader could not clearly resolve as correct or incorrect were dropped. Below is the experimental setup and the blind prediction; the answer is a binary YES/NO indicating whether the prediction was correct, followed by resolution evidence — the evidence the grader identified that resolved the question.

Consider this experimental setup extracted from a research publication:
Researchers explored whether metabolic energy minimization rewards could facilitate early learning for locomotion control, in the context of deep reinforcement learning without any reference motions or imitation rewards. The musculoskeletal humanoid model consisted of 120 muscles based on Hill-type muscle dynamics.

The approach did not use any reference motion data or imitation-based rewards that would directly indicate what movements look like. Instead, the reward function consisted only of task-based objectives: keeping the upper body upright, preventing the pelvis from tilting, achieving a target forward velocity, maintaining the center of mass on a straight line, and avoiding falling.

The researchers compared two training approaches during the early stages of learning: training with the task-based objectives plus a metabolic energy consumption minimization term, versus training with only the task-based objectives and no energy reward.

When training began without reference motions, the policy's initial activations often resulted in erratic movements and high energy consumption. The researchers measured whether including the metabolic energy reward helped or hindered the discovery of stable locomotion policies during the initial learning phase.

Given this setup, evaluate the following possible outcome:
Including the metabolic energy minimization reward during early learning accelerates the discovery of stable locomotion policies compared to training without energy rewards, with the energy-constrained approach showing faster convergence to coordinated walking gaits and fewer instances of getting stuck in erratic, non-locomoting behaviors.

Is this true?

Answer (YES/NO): YES